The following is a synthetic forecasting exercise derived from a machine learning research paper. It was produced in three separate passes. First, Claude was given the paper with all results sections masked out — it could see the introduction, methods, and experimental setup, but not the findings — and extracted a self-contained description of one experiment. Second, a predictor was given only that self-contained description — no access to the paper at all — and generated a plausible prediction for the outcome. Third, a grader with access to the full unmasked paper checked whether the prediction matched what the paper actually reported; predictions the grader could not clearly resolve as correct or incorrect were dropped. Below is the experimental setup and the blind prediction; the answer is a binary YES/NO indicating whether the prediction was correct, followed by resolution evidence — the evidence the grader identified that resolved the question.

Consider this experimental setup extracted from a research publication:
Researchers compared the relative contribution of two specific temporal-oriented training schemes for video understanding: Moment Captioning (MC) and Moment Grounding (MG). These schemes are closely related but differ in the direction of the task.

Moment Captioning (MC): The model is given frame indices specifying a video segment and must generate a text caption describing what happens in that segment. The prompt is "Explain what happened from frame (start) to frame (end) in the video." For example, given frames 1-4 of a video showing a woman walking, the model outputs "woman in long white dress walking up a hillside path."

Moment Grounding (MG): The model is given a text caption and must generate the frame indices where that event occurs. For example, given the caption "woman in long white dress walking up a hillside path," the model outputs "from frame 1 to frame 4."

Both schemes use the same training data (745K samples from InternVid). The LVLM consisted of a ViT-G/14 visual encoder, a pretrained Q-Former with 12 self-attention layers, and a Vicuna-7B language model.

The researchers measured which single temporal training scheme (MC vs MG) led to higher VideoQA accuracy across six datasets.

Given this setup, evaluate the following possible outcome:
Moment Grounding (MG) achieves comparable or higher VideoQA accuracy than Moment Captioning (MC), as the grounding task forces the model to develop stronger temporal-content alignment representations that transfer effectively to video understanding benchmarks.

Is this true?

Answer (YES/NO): NO